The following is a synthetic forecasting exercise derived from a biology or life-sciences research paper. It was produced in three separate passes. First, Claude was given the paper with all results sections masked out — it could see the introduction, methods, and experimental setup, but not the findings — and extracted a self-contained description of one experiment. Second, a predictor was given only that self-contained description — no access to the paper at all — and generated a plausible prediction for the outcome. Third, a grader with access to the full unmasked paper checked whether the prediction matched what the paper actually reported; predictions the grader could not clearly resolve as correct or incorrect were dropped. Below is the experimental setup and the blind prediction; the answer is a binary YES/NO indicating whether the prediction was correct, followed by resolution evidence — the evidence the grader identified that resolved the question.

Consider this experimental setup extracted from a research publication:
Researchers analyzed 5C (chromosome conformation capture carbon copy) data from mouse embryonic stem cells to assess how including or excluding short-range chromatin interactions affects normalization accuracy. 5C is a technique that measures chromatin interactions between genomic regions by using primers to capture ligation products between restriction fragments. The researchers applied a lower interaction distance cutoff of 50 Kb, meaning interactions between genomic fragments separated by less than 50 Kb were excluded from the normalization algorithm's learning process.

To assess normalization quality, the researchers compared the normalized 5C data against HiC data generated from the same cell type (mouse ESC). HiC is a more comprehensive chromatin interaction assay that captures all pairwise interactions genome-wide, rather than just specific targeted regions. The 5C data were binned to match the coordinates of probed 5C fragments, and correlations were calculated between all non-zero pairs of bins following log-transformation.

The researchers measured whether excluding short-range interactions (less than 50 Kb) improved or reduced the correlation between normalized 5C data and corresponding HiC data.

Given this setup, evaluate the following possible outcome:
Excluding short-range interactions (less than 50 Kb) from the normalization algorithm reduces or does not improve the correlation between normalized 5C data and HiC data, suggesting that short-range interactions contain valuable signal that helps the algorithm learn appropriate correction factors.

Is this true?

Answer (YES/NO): YES